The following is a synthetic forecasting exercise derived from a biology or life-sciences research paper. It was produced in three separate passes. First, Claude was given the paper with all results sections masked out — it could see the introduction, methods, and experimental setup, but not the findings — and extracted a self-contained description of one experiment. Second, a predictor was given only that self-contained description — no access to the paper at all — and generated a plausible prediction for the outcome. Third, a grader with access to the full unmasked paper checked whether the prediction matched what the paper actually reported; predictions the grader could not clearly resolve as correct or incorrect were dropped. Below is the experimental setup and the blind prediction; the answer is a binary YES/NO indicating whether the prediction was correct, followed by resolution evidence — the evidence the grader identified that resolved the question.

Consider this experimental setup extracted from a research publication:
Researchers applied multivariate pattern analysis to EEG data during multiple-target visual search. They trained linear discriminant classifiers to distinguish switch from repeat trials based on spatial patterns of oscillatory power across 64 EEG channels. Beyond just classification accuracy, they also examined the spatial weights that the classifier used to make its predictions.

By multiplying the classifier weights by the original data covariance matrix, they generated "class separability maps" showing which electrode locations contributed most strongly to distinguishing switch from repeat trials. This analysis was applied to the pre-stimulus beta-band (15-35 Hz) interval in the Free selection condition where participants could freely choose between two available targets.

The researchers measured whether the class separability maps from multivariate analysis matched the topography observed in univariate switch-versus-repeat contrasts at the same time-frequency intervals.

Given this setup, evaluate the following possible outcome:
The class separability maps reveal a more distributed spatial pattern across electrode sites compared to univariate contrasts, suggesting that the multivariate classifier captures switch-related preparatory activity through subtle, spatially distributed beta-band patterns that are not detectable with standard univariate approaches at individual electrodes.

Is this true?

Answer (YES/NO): NO